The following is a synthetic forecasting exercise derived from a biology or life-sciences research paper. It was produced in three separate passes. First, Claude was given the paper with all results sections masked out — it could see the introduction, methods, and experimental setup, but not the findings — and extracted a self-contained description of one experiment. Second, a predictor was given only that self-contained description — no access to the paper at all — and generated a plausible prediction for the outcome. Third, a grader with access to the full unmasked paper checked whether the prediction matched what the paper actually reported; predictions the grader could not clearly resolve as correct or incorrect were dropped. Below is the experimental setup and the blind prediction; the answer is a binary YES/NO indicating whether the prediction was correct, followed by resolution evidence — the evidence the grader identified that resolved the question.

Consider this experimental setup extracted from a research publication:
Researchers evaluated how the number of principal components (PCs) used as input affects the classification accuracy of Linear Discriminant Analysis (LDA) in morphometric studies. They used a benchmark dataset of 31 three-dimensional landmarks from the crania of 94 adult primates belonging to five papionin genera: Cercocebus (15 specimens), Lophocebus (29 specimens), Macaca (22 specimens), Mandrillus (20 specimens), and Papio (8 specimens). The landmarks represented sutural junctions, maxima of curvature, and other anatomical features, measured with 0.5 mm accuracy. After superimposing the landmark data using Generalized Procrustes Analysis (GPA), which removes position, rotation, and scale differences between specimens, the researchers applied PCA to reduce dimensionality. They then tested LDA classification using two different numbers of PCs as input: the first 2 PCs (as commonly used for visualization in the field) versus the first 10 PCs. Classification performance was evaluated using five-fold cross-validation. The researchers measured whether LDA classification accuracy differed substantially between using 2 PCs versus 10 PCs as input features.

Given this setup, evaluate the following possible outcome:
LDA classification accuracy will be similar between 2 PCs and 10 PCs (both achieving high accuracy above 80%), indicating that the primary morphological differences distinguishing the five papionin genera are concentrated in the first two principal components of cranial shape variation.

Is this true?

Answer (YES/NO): NO